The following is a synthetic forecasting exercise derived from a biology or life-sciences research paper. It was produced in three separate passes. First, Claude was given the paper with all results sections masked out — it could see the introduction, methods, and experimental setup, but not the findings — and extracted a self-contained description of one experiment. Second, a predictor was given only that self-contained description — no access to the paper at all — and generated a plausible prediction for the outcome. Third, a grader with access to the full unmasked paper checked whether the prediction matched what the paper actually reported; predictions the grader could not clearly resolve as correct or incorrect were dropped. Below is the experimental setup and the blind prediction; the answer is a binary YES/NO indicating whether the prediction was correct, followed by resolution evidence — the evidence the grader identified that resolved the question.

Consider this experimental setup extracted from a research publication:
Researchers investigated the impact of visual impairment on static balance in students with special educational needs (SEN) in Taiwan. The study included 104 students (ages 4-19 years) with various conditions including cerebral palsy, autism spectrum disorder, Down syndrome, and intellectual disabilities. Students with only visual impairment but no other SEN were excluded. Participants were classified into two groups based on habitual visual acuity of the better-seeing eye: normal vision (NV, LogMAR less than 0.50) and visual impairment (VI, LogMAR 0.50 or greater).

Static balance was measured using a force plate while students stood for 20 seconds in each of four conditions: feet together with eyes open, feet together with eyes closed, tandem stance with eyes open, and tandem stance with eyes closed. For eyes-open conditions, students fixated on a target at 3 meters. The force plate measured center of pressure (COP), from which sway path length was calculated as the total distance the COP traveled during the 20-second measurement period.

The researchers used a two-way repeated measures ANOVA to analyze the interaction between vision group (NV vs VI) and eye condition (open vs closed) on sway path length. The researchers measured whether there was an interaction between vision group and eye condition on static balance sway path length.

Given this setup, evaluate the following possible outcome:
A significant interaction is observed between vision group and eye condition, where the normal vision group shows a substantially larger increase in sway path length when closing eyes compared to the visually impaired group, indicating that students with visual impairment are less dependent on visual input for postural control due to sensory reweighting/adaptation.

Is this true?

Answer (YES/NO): YES